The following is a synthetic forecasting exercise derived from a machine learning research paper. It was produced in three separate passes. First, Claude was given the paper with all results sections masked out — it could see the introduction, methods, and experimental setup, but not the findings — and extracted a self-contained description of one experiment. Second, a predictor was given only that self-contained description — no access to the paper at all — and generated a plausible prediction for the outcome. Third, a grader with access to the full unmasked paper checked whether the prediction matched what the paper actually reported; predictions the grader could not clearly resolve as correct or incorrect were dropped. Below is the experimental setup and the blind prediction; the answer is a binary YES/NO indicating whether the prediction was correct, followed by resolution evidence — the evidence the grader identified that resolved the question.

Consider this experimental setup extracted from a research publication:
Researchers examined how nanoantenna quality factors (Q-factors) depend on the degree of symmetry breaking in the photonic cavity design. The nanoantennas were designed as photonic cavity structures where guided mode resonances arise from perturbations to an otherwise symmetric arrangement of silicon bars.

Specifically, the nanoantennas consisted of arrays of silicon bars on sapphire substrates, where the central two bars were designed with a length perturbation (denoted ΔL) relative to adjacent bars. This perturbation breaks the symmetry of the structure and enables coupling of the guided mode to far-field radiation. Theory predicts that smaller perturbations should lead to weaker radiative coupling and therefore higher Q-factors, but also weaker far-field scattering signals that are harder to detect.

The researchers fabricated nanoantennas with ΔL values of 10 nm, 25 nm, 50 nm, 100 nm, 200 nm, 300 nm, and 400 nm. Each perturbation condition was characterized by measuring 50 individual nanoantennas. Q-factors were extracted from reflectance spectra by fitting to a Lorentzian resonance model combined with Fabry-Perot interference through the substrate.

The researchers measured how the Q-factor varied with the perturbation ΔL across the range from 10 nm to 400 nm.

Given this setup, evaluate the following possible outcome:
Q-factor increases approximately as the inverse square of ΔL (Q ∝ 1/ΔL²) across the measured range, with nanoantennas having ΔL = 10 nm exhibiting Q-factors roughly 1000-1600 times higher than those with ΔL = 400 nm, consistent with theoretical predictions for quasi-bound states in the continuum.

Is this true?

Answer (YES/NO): NO